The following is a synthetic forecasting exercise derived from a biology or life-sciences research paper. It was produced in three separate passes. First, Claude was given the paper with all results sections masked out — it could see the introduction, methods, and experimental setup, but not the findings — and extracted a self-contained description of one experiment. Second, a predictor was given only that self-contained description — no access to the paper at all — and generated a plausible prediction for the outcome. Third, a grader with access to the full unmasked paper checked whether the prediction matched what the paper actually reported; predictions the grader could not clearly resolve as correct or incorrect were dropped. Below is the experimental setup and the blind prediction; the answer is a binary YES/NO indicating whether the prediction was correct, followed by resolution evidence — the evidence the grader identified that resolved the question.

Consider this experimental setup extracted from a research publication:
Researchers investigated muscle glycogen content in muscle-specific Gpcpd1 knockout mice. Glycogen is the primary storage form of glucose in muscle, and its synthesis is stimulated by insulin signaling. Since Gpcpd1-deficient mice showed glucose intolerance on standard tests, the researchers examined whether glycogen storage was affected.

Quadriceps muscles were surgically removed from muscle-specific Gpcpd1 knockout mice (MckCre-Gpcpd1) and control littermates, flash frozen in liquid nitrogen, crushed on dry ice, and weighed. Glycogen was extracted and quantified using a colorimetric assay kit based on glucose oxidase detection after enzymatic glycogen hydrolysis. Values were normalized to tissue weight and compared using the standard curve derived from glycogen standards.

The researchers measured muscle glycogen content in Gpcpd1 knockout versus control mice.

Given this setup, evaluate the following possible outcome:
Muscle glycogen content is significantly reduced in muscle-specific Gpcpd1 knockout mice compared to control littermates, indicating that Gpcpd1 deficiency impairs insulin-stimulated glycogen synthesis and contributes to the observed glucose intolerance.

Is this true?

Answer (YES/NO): YES